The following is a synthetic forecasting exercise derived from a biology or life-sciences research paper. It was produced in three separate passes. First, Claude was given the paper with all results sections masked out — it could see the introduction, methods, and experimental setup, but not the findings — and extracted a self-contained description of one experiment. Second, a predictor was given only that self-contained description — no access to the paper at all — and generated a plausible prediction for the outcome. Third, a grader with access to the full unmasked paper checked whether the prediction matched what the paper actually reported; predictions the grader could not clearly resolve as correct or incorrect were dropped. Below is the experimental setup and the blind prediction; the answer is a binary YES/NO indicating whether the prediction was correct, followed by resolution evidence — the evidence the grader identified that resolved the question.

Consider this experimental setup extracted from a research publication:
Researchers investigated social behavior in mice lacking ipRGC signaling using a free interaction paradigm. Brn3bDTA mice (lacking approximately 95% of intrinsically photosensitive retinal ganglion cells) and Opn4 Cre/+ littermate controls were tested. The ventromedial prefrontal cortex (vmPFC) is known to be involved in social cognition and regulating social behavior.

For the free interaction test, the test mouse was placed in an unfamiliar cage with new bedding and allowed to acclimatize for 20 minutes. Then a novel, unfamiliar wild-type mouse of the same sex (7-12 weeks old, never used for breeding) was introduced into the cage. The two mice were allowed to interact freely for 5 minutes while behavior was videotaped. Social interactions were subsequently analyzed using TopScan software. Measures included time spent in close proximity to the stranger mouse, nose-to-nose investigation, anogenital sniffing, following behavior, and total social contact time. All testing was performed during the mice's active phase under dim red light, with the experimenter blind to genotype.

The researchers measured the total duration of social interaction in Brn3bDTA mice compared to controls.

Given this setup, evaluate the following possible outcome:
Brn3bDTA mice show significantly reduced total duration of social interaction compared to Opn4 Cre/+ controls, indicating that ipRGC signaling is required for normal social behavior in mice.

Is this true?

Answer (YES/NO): YES